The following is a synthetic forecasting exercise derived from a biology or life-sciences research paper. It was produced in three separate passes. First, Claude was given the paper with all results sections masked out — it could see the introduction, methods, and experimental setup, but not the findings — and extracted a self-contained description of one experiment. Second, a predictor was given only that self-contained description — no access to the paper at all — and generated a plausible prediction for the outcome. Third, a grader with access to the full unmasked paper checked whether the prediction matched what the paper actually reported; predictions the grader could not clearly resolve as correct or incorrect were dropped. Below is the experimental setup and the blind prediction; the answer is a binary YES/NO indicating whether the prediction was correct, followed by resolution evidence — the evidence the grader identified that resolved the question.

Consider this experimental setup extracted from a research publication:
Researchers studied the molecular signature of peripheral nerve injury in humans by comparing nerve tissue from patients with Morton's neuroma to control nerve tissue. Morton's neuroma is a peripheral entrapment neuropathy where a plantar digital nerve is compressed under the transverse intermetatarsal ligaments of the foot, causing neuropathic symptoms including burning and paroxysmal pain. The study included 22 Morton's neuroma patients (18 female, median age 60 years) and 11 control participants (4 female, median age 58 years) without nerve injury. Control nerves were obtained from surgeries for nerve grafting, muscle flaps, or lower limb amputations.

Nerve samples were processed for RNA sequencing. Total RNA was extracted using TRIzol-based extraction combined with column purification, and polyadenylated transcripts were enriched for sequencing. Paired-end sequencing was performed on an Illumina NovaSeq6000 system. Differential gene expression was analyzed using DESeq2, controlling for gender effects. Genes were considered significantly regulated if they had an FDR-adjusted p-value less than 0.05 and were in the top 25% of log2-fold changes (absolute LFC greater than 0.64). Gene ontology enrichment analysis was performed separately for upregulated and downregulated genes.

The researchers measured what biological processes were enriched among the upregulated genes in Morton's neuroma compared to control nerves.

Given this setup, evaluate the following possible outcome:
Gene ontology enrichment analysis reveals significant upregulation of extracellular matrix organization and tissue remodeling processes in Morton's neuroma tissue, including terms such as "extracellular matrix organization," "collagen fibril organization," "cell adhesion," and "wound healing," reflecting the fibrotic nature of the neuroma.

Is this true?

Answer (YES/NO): NO